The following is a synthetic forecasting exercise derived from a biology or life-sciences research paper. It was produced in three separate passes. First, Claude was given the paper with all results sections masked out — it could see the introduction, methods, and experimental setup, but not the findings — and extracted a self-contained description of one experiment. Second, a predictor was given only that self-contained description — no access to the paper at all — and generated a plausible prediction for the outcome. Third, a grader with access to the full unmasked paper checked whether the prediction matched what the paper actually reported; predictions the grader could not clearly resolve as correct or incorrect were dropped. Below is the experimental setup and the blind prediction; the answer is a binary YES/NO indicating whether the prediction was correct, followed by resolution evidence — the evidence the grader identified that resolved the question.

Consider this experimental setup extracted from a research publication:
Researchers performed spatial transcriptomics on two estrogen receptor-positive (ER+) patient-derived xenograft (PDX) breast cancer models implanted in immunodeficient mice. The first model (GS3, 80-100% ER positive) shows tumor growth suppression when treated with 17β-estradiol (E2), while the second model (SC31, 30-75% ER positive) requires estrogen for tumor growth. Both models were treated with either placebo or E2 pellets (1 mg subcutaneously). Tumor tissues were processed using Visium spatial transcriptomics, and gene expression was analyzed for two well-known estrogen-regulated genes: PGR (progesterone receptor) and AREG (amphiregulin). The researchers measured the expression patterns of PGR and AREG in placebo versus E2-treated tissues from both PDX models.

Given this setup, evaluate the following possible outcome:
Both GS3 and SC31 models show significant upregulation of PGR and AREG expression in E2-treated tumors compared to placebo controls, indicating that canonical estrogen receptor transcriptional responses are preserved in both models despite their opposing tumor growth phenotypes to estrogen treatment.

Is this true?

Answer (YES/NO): YES